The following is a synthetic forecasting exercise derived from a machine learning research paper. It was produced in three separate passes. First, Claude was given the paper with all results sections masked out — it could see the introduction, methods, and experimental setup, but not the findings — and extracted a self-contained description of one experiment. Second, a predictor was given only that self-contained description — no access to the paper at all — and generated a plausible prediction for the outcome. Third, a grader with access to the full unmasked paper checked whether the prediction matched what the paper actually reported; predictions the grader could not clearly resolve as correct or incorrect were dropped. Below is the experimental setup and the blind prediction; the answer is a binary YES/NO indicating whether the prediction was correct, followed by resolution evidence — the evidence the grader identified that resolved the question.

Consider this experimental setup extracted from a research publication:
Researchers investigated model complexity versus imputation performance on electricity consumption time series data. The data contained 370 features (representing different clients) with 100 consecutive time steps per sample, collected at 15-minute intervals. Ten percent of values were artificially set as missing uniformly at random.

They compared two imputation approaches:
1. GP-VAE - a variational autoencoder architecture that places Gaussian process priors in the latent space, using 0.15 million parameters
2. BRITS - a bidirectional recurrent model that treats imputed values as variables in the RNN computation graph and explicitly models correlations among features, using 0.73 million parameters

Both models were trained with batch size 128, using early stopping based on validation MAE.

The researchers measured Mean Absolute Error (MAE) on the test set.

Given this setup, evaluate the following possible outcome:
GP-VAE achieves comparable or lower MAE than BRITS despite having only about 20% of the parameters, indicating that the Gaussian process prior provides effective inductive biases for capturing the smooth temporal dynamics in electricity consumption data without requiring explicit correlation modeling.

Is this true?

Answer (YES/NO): NO